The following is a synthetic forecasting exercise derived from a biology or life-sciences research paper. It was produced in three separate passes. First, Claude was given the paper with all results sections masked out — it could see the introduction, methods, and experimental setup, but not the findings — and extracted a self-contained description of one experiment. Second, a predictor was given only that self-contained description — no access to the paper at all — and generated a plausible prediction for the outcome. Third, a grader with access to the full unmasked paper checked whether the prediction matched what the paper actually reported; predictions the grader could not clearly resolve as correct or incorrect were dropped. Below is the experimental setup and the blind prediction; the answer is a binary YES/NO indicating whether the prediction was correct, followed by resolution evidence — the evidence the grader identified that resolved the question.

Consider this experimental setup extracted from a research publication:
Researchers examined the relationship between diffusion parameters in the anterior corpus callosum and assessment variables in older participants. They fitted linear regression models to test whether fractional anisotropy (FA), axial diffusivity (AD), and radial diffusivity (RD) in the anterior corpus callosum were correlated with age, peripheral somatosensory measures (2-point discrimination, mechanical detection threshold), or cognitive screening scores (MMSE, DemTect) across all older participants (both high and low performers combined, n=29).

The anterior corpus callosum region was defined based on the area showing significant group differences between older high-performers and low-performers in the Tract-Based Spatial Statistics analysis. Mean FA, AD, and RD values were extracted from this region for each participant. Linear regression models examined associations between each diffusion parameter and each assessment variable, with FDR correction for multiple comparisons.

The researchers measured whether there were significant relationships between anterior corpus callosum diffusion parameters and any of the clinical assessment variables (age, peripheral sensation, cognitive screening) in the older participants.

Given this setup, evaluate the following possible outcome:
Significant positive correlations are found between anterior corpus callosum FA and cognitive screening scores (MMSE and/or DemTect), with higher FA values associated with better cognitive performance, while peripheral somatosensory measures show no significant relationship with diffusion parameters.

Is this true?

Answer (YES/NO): NO